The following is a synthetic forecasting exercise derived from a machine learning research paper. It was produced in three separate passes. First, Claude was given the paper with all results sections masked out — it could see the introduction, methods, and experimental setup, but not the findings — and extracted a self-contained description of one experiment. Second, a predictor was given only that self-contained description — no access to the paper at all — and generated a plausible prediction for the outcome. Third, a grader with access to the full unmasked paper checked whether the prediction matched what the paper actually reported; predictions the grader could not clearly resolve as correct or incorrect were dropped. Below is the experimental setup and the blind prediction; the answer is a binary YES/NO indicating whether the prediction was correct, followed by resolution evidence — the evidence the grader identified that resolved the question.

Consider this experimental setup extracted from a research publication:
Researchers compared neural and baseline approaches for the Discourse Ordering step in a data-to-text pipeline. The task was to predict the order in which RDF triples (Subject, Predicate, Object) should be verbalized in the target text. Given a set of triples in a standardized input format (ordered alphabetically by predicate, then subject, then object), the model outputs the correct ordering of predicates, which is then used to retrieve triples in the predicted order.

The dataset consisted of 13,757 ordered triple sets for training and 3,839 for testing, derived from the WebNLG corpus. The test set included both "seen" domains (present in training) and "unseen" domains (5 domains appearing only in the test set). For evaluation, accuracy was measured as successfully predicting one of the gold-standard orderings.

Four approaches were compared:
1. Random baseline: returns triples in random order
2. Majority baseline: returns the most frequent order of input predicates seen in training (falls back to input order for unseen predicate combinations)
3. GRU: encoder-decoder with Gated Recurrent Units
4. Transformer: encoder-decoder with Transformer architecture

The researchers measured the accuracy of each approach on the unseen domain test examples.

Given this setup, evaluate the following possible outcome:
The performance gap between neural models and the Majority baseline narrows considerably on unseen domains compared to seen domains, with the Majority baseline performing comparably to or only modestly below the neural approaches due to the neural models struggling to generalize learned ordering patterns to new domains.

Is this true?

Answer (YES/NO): NO